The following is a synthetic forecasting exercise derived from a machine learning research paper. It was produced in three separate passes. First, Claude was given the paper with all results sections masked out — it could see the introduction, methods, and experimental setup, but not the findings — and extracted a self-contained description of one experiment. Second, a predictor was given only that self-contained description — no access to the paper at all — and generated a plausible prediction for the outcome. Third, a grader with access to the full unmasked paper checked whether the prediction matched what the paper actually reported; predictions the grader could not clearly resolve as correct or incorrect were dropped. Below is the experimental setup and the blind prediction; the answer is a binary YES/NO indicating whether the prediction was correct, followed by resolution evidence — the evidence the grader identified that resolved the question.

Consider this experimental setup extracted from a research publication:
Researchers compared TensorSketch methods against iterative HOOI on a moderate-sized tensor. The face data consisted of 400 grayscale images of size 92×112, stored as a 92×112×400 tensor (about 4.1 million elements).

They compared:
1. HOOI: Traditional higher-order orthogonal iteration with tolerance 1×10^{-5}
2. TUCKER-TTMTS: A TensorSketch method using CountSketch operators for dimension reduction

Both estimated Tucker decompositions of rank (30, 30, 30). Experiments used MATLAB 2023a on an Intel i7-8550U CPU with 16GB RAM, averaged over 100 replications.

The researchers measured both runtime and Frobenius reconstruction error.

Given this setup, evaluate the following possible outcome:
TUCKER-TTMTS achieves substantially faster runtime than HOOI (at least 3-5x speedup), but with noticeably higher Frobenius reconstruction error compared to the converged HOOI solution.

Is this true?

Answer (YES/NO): NO